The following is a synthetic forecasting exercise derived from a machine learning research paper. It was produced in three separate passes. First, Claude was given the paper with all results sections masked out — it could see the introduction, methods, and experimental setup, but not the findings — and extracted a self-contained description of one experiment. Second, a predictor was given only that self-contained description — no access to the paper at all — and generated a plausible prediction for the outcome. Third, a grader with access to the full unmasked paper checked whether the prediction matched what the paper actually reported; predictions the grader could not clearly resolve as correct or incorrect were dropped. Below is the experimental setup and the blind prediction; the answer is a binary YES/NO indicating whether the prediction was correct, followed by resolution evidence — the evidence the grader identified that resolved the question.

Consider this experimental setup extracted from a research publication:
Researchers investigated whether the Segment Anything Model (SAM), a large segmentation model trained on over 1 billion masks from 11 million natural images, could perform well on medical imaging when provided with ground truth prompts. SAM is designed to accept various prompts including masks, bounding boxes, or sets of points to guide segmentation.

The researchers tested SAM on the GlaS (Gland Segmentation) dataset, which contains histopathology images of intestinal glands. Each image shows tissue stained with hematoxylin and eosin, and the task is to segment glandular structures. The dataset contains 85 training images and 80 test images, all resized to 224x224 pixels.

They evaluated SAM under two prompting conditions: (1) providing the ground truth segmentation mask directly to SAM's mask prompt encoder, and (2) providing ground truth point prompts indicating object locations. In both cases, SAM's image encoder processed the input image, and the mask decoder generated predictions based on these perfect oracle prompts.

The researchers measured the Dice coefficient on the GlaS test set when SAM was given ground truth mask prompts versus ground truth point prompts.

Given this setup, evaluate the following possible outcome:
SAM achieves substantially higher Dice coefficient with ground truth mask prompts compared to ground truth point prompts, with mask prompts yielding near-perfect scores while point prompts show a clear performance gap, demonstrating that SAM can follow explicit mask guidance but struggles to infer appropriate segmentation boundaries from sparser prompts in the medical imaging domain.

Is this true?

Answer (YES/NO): NO